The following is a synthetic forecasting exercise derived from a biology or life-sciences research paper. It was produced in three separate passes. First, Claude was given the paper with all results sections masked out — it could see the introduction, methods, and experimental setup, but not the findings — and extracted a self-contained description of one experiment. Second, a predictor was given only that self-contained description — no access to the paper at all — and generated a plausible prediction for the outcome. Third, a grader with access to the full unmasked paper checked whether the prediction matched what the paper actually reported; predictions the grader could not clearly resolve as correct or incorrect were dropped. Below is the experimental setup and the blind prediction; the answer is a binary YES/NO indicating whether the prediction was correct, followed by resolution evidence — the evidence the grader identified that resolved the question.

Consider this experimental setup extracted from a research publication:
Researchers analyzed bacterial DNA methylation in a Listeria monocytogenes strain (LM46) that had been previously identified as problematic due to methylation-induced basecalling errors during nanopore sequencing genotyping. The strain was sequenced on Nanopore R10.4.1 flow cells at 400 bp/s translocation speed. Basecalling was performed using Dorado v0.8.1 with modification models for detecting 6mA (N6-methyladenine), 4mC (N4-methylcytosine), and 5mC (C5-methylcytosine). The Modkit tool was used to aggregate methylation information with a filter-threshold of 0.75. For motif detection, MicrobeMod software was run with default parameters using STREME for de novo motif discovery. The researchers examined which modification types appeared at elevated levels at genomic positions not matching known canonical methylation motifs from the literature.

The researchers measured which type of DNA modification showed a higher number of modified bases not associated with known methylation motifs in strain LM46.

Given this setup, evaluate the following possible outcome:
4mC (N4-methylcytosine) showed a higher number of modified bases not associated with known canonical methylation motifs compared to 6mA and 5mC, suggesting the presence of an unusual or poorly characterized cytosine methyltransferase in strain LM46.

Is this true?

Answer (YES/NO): YES